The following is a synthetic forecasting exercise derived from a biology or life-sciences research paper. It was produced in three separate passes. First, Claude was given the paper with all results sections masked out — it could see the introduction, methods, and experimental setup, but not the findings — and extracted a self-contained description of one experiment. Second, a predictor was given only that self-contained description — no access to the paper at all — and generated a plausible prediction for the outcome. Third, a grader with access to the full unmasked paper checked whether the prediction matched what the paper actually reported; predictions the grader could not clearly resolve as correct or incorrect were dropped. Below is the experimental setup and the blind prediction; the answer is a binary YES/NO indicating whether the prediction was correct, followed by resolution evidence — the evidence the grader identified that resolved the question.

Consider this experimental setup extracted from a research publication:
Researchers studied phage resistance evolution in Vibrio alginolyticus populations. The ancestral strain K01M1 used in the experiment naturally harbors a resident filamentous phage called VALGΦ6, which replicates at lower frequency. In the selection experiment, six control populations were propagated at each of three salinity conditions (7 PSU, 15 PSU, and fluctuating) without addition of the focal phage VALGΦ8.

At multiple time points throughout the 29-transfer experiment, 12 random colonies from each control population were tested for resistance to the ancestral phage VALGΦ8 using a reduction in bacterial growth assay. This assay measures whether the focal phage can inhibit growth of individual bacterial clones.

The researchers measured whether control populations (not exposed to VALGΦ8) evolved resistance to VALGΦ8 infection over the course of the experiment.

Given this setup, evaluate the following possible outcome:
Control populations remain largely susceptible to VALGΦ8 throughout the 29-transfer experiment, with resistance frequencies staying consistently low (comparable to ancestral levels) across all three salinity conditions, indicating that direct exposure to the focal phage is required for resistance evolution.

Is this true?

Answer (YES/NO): YES